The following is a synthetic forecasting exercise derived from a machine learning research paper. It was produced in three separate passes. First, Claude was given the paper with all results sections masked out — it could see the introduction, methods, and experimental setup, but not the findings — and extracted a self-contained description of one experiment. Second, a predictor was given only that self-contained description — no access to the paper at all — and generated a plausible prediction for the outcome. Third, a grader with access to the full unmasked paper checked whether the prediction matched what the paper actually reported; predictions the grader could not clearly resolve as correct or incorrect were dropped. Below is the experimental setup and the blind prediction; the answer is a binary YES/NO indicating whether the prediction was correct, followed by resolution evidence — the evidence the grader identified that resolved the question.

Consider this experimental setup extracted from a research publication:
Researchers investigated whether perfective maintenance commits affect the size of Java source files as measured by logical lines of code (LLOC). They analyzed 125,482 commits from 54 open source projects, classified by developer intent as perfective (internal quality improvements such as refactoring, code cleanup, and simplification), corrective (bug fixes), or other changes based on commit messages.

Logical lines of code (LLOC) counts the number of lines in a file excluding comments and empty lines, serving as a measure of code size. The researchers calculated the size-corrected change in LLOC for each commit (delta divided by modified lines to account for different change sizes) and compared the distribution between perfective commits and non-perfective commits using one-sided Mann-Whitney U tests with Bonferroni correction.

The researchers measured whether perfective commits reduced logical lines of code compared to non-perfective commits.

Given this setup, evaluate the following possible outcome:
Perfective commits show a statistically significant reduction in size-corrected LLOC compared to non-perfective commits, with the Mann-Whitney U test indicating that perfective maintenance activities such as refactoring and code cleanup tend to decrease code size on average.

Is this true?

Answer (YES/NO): YES